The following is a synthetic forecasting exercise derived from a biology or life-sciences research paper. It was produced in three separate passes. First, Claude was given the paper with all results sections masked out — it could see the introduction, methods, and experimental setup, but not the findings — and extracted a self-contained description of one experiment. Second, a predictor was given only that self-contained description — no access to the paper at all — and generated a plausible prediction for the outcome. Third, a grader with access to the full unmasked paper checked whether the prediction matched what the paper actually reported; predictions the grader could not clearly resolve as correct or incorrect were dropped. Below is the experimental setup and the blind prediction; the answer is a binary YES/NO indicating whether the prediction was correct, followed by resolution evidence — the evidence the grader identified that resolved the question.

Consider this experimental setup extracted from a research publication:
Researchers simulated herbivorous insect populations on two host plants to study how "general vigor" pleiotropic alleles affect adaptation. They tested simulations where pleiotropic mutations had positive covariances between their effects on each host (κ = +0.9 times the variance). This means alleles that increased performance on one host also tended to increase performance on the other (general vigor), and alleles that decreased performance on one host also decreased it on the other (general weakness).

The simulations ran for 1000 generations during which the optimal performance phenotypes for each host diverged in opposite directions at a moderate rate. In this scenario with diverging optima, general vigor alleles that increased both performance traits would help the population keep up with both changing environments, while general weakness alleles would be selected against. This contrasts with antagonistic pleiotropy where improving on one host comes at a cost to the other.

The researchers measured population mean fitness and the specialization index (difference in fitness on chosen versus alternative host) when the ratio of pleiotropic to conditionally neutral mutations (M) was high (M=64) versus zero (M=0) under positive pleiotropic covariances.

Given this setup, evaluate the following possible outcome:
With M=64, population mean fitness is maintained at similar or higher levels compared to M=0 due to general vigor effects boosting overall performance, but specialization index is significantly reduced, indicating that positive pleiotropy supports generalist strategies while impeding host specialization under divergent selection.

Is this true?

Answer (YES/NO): YES